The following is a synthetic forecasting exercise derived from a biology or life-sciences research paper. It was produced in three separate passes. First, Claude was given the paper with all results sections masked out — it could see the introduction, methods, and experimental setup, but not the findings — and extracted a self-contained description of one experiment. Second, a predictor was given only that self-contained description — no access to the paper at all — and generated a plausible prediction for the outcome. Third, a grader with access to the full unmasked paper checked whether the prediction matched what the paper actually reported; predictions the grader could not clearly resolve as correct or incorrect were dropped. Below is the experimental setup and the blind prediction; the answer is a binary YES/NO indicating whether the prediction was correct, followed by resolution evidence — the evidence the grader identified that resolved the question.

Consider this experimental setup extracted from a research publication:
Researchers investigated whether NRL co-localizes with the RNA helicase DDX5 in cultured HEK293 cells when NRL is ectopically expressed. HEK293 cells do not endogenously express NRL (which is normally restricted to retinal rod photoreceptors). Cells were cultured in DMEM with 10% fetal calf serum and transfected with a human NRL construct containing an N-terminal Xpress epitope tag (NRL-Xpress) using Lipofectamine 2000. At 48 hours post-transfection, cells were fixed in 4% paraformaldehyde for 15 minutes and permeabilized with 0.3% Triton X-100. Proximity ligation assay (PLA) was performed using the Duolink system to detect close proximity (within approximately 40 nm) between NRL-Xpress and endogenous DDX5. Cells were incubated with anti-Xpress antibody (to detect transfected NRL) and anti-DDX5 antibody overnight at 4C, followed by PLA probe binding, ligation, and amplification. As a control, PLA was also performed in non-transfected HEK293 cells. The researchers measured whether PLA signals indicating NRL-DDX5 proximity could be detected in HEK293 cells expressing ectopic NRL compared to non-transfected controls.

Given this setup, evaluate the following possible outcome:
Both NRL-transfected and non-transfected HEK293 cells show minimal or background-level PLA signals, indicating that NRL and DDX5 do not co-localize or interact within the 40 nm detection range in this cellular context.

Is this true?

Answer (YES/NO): NO